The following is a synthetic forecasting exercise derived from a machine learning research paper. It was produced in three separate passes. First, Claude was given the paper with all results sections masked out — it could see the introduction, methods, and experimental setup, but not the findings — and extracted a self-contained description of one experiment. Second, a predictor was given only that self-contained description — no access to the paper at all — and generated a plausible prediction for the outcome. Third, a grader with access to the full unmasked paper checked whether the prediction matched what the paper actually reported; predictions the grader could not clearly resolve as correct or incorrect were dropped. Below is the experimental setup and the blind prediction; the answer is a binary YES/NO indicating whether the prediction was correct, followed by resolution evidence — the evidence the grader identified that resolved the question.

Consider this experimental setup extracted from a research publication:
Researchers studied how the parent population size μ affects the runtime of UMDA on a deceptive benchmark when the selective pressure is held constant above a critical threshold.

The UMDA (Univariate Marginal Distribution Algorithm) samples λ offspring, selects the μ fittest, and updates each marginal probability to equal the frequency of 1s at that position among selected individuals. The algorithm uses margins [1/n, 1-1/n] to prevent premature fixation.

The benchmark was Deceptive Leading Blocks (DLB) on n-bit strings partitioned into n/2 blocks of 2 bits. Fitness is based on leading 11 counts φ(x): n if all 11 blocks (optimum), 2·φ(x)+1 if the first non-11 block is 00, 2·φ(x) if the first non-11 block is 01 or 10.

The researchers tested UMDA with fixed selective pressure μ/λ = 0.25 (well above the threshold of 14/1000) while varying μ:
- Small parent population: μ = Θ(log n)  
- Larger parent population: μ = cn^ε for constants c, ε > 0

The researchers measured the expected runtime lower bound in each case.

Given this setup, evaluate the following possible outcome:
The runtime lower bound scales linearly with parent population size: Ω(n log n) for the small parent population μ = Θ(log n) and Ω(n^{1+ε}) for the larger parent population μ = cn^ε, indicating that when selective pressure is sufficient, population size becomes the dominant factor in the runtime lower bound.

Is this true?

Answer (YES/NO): NO